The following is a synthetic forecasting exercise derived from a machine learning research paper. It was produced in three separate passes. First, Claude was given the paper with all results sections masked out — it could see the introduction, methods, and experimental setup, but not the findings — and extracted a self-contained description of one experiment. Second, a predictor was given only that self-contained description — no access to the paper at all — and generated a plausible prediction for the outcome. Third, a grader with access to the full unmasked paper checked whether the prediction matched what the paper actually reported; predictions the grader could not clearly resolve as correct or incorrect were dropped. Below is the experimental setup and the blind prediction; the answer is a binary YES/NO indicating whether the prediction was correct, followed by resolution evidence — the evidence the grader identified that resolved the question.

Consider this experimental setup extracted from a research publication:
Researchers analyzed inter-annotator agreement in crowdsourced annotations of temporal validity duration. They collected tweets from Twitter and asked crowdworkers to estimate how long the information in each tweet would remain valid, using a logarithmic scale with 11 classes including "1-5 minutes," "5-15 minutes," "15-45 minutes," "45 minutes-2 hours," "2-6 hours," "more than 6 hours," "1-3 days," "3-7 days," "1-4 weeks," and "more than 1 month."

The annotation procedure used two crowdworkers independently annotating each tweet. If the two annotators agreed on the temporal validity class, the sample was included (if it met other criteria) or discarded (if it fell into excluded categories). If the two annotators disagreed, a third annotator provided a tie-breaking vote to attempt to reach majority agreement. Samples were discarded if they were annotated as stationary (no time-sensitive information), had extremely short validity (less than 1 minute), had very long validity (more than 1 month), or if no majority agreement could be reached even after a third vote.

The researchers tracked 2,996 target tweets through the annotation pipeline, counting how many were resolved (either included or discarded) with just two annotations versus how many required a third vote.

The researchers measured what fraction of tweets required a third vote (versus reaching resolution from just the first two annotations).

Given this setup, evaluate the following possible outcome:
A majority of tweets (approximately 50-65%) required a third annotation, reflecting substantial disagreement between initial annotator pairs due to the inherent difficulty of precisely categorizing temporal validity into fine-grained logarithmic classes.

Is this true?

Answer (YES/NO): YES